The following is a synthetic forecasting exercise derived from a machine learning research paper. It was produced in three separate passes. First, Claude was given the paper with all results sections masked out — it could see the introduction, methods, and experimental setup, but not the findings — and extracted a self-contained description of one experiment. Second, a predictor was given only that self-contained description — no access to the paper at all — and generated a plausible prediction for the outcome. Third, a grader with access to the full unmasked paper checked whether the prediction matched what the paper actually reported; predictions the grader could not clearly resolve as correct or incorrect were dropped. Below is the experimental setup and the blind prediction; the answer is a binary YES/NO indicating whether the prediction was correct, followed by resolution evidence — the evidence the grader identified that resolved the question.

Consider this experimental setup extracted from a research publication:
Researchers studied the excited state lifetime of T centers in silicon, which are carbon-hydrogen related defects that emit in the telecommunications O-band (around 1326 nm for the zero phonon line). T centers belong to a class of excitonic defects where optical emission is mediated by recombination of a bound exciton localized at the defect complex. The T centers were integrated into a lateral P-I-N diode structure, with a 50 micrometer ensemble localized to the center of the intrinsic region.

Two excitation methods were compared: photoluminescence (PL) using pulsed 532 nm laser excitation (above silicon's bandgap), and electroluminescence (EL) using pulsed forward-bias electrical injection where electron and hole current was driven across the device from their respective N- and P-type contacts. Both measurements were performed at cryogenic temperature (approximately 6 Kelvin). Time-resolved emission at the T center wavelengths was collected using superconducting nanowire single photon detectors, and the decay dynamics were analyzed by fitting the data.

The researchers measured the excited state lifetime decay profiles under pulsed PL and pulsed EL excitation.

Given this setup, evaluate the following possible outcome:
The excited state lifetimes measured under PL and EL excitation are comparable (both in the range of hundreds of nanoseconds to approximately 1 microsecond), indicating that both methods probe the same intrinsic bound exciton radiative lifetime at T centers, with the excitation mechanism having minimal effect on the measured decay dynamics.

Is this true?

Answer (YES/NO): YES